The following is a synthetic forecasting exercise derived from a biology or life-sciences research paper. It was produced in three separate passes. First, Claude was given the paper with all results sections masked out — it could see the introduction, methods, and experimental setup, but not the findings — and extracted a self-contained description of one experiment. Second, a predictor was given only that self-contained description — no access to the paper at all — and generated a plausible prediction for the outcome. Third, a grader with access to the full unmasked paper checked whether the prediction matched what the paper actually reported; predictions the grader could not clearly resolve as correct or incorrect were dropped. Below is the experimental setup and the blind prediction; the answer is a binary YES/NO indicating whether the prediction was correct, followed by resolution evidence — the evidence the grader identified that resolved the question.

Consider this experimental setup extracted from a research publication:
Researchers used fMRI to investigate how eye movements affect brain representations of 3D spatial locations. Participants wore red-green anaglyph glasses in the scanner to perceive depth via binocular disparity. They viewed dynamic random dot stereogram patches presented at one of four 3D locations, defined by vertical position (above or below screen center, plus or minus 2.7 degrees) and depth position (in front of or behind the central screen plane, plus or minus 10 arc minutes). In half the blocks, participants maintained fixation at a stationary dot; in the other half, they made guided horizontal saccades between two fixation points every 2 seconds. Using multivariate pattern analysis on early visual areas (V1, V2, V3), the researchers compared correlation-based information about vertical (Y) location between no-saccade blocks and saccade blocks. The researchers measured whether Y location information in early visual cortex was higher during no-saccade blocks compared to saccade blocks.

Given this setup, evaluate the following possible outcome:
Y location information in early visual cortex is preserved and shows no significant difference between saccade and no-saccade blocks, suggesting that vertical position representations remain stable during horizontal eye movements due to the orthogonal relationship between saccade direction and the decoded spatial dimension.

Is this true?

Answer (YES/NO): YES